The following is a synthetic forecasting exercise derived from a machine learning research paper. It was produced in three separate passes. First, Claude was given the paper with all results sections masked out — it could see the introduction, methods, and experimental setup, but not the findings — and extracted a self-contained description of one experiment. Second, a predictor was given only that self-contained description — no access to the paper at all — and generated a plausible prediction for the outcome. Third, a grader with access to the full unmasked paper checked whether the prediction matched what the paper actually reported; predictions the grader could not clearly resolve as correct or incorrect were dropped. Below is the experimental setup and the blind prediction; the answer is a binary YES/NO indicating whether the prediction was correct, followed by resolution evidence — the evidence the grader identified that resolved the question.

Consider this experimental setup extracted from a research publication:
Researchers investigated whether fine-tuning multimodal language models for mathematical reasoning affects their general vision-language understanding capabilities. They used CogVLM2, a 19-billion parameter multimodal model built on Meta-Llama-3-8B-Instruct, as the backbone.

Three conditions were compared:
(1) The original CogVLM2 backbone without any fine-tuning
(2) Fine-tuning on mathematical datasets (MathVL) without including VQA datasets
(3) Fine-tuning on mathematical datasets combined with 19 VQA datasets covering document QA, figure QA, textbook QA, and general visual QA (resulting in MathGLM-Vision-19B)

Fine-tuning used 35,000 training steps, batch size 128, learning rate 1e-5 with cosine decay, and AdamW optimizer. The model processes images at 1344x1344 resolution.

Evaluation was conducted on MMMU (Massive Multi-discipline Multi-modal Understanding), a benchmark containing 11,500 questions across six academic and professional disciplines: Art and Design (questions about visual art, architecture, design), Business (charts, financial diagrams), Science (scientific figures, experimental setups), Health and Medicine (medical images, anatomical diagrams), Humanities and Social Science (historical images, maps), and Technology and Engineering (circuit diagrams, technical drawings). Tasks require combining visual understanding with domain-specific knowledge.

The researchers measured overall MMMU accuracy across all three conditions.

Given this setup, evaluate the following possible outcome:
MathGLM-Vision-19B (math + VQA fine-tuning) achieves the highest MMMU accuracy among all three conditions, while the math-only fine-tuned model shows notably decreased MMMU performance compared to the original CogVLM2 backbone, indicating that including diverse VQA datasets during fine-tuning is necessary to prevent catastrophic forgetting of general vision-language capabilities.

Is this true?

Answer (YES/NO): NO